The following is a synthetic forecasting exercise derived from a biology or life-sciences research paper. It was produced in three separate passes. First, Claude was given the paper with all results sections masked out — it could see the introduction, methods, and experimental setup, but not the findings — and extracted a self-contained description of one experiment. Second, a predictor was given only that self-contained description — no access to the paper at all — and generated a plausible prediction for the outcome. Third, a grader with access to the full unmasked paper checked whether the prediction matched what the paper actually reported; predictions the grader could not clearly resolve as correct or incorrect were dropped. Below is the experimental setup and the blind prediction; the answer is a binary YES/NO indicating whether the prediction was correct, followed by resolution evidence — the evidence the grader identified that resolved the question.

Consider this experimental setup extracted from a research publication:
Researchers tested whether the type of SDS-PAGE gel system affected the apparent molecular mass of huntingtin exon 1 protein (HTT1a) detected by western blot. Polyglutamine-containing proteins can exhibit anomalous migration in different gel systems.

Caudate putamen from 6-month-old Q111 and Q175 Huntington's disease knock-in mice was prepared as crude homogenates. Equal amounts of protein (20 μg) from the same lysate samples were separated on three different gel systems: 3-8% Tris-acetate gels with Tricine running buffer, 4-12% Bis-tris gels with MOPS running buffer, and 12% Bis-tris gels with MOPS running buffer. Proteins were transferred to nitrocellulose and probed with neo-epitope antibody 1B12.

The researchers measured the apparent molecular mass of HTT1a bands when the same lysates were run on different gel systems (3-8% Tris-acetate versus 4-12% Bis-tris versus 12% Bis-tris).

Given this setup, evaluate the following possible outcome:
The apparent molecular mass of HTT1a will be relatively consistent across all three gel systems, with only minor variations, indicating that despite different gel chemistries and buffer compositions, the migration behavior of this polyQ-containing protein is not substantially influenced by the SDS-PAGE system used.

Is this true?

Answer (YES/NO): NO